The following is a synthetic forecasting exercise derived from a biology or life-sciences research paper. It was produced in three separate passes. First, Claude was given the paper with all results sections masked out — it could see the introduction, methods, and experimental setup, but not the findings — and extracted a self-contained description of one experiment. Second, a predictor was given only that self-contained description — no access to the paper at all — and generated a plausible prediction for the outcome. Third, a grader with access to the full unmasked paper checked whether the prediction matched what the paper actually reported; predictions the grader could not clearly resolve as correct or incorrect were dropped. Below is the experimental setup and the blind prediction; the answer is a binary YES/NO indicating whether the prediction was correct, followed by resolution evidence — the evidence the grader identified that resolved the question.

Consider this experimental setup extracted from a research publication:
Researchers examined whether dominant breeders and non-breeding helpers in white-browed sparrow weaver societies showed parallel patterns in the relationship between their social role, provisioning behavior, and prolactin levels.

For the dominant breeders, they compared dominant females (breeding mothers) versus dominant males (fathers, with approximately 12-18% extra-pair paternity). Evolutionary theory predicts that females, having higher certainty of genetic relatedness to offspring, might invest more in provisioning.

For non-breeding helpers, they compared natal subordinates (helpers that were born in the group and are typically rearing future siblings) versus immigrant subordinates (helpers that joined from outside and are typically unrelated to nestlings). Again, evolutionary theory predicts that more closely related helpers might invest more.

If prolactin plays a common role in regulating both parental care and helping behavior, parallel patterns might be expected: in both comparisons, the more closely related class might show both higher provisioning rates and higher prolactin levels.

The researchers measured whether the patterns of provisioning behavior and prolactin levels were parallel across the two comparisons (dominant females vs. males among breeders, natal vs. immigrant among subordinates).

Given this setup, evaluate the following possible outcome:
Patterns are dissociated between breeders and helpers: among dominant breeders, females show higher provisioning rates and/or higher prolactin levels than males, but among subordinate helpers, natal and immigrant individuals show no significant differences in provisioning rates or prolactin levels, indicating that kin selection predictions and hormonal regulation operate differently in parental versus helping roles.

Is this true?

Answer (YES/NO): NO